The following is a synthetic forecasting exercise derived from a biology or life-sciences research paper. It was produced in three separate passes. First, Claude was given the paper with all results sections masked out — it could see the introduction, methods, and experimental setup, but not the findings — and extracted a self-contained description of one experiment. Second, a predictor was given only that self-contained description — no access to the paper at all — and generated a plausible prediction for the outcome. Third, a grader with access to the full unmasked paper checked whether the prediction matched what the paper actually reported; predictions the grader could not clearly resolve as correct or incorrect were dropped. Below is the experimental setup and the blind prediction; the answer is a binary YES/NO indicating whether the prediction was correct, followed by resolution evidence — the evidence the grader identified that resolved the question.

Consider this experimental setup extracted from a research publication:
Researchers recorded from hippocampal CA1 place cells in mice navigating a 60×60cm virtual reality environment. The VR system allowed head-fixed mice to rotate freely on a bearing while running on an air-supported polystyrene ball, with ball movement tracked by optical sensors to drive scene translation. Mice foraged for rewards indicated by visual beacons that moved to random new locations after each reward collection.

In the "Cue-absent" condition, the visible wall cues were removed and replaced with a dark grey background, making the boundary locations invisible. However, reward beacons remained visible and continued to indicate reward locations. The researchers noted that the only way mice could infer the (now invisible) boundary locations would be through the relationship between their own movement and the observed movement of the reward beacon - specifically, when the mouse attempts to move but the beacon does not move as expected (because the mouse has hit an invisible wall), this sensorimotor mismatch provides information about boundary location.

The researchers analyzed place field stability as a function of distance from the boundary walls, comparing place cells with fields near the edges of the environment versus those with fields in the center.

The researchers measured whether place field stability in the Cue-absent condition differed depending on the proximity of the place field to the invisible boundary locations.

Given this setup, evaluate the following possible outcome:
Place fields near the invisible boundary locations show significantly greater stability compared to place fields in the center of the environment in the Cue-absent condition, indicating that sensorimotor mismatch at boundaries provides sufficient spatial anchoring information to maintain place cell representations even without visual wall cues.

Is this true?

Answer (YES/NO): YES